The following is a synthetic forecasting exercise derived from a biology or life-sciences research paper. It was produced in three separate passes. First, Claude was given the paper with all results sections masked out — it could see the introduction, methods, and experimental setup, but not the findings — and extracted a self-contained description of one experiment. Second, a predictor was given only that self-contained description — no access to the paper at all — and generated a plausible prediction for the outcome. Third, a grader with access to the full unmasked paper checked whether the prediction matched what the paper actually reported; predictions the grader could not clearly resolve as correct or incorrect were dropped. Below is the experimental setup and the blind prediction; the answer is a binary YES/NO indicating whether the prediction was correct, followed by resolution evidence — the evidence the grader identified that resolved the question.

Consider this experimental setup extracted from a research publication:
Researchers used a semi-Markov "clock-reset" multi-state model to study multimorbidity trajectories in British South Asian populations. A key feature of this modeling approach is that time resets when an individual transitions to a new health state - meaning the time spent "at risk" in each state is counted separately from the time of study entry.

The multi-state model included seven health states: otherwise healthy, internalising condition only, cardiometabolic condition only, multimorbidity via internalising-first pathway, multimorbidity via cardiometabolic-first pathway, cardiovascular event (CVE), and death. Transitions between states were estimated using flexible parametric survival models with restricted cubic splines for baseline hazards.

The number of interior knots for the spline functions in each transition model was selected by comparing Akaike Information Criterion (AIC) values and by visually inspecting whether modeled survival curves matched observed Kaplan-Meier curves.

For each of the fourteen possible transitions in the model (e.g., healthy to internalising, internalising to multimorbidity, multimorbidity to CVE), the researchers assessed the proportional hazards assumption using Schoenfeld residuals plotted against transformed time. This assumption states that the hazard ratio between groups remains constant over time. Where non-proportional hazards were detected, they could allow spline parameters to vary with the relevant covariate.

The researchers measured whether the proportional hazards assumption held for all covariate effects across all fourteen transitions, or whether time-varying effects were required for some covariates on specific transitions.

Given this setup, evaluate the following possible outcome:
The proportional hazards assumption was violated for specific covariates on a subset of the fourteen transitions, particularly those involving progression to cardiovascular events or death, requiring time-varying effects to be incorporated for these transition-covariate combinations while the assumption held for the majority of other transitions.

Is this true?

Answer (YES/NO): NO